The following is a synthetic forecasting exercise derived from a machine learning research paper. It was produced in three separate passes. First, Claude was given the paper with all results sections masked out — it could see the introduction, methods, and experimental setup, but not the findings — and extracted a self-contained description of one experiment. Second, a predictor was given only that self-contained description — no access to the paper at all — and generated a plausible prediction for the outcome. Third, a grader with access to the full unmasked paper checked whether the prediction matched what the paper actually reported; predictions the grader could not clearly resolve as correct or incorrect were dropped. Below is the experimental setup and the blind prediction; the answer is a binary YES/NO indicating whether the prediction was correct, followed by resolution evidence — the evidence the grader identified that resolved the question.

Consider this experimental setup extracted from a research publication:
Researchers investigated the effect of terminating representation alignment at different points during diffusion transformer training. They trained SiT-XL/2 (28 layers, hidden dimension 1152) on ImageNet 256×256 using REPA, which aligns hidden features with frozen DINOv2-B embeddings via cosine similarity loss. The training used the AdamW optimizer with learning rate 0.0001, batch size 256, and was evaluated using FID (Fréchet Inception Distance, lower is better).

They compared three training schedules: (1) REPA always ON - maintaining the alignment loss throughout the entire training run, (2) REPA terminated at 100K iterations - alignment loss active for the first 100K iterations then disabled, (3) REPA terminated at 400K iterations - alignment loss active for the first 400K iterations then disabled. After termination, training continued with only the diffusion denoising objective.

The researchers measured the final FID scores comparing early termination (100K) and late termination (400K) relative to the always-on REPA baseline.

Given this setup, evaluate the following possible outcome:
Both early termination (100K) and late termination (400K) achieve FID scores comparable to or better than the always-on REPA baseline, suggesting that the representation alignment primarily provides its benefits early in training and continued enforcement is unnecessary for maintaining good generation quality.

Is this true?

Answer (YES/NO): NO